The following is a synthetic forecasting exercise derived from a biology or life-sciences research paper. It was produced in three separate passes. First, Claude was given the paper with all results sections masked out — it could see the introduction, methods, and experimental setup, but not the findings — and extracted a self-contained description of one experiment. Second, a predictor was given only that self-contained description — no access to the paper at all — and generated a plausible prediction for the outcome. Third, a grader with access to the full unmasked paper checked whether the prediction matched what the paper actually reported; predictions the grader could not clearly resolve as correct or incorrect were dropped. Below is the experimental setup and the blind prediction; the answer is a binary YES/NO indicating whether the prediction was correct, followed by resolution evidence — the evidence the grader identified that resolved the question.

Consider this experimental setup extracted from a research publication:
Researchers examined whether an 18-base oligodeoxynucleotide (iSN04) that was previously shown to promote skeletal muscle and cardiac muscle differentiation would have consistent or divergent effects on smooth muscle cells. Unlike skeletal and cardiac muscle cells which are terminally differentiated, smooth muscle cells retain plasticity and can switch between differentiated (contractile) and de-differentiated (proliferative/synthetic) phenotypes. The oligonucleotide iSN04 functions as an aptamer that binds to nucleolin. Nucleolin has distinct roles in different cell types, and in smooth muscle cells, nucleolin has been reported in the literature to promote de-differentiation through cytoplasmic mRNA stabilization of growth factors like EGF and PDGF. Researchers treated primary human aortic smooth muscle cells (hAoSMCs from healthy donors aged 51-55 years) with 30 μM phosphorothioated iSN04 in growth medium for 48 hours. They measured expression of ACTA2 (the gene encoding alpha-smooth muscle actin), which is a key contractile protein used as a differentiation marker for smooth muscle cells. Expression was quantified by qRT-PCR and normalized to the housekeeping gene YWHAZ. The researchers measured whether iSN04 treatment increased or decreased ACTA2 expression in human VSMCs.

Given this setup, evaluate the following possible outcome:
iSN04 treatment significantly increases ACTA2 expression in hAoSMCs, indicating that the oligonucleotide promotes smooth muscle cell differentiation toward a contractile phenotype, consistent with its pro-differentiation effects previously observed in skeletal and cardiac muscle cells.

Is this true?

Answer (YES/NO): YES